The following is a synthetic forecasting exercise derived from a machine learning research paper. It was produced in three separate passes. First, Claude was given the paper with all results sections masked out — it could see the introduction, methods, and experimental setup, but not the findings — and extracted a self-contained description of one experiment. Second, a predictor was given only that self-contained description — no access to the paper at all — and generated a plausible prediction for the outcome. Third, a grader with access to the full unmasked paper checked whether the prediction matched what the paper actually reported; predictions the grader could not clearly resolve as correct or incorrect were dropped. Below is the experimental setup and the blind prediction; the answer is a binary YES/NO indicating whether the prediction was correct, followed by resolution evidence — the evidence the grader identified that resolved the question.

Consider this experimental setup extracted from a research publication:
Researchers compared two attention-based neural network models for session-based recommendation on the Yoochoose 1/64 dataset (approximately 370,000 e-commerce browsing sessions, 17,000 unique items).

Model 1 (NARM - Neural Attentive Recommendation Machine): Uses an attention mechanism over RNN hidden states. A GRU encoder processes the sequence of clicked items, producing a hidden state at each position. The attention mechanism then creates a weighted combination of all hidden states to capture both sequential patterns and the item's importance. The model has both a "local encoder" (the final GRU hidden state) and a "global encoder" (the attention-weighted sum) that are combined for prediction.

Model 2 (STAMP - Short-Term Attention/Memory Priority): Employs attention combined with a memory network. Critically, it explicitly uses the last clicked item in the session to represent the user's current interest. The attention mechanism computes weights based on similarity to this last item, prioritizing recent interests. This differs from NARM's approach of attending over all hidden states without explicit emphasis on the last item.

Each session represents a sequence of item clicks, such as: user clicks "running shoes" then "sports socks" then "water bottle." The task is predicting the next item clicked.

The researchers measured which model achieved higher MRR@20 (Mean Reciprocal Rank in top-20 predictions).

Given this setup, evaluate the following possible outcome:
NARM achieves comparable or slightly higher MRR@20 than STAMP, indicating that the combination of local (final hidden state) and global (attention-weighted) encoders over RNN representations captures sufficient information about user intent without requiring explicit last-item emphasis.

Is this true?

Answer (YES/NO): NO